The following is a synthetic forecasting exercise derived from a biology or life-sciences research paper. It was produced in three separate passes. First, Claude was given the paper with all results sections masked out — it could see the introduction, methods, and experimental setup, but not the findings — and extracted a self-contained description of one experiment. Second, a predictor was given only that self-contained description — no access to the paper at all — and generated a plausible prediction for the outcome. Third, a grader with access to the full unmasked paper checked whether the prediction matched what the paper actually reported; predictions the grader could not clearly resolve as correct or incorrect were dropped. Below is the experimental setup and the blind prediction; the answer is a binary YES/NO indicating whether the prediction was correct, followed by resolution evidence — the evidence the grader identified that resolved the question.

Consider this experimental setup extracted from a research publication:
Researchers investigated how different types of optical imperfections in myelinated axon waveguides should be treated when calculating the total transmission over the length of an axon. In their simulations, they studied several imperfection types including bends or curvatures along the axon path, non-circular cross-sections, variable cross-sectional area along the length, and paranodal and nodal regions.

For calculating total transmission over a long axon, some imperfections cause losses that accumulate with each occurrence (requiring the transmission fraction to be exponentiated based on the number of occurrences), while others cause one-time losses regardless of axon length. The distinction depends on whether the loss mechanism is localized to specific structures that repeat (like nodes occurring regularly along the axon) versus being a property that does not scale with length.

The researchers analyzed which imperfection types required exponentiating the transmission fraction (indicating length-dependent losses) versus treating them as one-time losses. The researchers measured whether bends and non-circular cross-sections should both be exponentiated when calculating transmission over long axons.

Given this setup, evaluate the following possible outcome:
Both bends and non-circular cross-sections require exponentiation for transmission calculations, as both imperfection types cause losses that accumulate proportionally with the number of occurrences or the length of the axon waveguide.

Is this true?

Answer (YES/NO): NO